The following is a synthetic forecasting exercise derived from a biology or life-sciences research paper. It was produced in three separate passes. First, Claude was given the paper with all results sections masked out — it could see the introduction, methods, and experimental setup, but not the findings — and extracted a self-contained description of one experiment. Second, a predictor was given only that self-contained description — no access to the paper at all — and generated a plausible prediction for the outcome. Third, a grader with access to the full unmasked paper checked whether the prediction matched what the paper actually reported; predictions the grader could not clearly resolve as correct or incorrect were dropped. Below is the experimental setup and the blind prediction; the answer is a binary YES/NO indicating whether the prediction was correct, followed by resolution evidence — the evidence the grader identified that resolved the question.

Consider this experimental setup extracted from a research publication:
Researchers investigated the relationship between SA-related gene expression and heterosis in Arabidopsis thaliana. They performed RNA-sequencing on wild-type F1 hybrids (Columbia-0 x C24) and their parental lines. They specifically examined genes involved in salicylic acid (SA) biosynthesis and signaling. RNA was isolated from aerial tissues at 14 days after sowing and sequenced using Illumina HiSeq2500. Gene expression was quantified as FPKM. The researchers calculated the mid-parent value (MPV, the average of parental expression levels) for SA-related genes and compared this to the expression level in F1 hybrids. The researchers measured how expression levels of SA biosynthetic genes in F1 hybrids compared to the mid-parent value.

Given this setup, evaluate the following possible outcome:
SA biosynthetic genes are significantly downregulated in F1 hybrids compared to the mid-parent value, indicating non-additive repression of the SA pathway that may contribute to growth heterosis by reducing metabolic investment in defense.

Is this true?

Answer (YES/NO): NO